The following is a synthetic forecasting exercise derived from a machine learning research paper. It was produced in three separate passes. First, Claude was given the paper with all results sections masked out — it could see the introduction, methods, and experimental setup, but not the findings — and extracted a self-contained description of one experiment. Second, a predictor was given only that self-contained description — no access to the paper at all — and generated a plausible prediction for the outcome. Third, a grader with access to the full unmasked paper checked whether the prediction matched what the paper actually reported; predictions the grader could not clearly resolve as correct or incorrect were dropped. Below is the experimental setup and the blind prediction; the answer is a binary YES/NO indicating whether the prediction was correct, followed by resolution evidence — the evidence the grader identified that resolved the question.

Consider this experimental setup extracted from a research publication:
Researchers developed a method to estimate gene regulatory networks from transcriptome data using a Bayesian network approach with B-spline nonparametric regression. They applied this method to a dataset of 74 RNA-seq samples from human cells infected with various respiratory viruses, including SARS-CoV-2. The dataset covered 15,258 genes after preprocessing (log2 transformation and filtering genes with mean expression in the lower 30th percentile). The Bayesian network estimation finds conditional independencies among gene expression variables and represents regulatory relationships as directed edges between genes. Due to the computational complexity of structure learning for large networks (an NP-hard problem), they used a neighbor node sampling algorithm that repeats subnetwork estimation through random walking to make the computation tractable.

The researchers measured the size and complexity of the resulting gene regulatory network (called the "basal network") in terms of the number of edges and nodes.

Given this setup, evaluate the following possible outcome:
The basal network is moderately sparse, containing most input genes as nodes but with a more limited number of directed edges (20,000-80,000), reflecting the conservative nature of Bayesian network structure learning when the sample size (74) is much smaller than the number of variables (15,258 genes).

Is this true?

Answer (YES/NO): NO